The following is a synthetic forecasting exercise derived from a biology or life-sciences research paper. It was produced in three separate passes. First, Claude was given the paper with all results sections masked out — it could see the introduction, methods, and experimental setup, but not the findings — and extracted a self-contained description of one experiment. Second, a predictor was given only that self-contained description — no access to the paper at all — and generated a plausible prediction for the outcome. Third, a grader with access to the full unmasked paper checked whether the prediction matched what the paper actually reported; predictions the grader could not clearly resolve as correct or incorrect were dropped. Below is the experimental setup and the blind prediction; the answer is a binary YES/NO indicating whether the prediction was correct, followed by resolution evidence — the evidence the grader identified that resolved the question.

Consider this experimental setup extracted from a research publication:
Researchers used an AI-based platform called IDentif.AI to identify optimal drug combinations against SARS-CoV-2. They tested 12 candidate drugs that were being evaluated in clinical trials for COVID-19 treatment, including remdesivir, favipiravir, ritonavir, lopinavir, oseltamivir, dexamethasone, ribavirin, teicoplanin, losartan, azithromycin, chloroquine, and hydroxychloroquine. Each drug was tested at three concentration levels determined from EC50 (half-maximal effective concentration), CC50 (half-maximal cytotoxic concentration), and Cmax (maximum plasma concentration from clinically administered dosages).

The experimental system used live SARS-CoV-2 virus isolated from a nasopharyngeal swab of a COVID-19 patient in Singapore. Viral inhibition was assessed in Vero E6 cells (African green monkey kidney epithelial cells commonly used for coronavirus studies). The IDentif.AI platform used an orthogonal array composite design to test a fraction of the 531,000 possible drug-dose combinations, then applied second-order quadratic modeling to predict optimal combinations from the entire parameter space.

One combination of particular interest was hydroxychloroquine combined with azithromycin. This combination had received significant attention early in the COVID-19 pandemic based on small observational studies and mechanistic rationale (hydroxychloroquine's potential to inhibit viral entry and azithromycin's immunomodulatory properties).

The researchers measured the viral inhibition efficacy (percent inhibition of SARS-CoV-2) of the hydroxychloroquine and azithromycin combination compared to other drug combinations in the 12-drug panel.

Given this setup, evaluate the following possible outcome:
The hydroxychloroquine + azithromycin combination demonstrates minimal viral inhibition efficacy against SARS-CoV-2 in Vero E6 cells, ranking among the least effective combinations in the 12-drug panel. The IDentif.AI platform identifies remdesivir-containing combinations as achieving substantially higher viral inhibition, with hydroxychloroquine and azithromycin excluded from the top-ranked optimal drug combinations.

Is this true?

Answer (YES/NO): YES